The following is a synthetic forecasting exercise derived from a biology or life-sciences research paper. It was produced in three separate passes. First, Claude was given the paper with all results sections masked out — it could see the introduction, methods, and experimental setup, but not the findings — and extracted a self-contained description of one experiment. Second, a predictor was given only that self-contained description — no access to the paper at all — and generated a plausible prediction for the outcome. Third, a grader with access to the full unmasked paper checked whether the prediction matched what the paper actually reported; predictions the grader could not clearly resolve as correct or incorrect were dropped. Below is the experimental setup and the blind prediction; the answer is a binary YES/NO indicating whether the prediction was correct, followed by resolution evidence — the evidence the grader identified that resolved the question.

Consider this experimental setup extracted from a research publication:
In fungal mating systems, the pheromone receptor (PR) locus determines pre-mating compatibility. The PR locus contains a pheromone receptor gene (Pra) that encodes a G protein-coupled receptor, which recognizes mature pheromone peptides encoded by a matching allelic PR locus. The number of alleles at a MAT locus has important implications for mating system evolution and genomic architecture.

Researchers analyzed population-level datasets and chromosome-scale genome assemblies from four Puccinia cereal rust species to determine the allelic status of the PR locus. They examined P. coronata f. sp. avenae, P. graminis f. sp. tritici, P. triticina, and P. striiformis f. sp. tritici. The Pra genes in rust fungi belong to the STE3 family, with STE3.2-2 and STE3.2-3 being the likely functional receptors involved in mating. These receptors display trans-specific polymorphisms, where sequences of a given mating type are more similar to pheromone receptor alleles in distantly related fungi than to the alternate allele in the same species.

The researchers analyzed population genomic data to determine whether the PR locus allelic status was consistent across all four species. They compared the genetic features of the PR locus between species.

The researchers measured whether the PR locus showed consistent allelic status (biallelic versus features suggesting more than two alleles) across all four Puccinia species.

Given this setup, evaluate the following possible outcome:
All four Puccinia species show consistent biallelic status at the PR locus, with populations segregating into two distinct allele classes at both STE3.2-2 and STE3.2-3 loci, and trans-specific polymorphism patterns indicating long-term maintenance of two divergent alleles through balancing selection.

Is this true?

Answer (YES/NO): NO